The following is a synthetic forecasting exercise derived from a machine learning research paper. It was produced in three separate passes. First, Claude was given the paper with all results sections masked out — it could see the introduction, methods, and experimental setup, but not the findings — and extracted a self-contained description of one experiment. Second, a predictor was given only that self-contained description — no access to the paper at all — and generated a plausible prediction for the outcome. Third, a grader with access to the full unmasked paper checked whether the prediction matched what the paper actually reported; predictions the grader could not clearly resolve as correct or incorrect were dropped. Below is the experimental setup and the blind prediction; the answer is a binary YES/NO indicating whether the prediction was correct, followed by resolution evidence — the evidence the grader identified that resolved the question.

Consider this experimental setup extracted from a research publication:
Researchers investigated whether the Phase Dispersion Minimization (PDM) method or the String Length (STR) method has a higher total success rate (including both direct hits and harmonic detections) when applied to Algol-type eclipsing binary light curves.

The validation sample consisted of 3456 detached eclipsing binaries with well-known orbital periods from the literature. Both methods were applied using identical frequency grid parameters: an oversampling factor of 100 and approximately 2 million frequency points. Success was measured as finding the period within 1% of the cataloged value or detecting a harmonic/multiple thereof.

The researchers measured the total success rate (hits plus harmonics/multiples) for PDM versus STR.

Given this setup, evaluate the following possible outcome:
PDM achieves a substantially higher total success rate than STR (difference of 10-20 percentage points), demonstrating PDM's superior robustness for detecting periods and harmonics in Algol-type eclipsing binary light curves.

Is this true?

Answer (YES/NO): YES